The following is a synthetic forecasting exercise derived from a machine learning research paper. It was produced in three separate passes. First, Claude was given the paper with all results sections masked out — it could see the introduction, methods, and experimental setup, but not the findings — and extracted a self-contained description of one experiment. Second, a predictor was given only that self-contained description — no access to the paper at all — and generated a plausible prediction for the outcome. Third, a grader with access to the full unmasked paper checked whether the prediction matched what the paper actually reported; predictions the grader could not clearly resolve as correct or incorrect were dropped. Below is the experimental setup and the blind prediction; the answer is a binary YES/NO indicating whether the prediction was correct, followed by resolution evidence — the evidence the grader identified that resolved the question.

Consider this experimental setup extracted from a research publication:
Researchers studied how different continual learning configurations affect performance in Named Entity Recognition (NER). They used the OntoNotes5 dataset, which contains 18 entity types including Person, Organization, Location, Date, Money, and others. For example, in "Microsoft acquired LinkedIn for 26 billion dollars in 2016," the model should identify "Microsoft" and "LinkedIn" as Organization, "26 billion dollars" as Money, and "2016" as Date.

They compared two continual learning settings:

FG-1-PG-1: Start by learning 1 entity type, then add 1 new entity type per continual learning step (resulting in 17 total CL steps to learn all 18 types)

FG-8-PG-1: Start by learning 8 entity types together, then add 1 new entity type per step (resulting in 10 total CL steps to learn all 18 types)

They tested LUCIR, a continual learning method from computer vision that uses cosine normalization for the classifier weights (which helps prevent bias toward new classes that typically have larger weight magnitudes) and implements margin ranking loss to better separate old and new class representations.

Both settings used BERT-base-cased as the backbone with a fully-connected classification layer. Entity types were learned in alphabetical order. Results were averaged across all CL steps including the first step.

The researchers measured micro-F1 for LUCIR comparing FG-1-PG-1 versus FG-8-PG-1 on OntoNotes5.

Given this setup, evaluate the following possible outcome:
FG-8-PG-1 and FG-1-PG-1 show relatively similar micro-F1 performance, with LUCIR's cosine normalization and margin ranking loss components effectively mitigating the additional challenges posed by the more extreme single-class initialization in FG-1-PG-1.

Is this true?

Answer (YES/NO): NO